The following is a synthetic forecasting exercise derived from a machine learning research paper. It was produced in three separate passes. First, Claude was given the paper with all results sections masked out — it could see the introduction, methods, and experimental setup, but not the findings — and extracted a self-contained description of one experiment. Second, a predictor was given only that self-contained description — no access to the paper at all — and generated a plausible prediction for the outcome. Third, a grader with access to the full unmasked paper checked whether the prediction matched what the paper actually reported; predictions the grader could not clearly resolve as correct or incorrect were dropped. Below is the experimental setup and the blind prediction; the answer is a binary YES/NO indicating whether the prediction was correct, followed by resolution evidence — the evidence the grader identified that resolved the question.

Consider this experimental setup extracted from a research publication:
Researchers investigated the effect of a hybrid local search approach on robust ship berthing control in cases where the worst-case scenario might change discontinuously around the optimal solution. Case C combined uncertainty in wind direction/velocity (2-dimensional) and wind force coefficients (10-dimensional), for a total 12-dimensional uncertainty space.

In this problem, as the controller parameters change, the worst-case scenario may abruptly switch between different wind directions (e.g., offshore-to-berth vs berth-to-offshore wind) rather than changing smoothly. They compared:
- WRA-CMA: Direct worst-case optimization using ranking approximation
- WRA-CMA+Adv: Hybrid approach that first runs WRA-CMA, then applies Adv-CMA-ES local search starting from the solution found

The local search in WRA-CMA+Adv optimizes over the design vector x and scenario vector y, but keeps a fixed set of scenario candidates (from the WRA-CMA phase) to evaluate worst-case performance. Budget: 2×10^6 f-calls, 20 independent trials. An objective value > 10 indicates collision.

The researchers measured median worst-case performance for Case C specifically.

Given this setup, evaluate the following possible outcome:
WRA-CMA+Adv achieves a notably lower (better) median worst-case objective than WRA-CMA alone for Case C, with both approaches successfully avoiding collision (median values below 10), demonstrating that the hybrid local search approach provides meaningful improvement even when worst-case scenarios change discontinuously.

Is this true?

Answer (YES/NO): NO